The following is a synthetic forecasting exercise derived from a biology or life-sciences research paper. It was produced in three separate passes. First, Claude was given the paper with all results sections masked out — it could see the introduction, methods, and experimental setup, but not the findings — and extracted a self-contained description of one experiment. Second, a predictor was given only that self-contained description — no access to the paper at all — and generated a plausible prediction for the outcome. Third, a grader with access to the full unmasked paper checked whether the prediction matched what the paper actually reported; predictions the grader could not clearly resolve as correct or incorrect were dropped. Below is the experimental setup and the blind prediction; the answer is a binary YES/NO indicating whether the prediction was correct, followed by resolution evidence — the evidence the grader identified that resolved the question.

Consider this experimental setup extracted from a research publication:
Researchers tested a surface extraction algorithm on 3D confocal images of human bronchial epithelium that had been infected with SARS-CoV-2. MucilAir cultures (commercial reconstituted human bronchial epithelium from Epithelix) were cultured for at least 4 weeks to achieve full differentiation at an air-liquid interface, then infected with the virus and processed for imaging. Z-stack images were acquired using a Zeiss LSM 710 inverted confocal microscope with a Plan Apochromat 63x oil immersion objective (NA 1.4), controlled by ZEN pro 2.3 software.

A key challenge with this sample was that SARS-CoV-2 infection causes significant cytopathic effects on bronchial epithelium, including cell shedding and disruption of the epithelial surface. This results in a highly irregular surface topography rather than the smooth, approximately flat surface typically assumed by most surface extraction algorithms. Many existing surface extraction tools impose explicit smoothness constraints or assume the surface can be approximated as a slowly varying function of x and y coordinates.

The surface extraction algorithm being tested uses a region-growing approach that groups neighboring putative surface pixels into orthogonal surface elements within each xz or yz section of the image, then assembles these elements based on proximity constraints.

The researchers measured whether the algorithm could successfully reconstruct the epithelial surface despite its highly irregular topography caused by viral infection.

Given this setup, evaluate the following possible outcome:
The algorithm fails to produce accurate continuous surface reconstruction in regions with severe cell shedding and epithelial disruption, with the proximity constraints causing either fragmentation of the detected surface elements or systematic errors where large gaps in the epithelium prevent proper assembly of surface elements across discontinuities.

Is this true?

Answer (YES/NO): NO